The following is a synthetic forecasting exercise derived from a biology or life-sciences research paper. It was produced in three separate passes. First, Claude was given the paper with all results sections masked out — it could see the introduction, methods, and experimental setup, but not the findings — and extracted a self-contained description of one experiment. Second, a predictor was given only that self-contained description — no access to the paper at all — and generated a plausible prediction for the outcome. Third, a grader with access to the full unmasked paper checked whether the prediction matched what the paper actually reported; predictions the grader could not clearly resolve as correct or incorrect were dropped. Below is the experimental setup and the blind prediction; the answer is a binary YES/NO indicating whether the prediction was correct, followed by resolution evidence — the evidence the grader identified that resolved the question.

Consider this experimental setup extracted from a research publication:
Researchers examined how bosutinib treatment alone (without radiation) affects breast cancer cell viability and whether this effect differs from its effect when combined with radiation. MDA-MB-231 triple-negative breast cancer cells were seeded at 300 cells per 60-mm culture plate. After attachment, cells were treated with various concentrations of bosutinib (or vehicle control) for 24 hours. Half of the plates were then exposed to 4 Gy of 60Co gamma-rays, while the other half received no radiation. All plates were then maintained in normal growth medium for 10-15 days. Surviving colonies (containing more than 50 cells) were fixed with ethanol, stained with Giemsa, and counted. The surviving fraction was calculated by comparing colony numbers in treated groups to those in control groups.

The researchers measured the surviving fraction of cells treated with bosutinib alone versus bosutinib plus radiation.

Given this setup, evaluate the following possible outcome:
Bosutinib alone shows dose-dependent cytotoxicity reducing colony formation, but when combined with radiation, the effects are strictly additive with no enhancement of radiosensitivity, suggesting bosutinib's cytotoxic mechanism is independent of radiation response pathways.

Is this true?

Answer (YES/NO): NO